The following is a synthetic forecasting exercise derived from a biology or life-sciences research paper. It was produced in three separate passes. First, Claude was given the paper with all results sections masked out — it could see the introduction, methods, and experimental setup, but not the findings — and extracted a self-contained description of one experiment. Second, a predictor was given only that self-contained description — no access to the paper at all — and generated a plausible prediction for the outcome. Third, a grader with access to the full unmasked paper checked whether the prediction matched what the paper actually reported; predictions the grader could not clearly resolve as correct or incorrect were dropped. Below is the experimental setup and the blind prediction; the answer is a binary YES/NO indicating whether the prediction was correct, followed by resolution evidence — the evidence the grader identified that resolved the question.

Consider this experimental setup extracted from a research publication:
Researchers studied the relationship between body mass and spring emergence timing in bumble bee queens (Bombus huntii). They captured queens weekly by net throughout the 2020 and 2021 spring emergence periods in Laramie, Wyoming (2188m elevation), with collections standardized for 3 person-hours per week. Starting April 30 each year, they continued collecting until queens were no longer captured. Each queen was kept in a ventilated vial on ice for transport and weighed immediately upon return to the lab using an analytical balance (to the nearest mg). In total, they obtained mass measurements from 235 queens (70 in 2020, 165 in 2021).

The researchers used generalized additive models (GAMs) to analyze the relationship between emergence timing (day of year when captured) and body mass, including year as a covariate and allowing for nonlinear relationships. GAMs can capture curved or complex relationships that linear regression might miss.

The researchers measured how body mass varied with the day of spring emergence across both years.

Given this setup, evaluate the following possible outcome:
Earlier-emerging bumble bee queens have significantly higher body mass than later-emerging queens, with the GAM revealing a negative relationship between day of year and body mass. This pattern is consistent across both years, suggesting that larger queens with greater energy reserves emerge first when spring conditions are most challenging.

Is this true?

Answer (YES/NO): NO